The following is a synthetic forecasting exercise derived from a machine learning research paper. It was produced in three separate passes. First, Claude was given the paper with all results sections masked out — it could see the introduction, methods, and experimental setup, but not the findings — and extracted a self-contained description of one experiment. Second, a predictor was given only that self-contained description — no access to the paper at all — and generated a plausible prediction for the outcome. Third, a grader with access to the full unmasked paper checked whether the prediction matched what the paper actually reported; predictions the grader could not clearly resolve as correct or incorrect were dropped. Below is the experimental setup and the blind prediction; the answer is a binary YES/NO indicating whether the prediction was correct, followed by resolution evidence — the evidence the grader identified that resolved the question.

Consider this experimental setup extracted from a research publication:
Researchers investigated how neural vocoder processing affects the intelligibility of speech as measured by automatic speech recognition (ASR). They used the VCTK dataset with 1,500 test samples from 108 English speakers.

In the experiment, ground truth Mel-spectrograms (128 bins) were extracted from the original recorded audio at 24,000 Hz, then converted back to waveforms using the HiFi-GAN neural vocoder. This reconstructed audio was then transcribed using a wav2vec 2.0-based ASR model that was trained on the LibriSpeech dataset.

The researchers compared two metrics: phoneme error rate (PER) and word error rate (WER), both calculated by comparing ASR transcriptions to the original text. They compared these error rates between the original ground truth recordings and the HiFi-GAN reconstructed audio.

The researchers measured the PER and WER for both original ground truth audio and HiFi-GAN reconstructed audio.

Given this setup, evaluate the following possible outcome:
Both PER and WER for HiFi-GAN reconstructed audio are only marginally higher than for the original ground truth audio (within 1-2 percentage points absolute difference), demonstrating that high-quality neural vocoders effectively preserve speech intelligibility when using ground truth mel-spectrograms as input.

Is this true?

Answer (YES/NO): YES